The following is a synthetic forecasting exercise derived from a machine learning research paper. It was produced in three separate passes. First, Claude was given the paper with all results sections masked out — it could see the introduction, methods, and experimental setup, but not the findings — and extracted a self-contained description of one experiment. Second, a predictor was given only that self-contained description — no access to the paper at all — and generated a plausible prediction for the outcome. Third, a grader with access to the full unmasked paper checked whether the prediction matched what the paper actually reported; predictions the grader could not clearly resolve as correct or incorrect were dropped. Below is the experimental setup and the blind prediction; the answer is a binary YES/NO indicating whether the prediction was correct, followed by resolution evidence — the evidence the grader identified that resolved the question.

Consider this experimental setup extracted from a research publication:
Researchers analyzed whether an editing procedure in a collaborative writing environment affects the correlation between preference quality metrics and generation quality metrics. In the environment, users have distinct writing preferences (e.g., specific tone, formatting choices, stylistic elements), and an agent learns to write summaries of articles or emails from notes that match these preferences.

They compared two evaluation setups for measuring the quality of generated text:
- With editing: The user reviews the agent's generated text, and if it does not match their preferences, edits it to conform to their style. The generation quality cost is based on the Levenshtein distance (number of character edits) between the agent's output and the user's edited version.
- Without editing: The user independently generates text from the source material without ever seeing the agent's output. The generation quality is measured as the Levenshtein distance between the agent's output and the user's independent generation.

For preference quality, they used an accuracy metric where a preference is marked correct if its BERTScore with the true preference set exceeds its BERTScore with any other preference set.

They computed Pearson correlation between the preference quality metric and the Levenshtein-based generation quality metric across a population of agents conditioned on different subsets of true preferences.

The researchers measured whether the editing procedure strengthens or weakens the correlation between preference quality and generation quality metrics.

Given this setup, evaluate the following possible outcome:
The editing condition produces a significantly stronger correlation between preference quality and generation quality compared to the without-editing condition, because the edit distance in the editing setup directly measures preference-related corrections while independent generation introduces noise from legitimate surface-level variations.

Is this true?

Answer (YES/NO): NO